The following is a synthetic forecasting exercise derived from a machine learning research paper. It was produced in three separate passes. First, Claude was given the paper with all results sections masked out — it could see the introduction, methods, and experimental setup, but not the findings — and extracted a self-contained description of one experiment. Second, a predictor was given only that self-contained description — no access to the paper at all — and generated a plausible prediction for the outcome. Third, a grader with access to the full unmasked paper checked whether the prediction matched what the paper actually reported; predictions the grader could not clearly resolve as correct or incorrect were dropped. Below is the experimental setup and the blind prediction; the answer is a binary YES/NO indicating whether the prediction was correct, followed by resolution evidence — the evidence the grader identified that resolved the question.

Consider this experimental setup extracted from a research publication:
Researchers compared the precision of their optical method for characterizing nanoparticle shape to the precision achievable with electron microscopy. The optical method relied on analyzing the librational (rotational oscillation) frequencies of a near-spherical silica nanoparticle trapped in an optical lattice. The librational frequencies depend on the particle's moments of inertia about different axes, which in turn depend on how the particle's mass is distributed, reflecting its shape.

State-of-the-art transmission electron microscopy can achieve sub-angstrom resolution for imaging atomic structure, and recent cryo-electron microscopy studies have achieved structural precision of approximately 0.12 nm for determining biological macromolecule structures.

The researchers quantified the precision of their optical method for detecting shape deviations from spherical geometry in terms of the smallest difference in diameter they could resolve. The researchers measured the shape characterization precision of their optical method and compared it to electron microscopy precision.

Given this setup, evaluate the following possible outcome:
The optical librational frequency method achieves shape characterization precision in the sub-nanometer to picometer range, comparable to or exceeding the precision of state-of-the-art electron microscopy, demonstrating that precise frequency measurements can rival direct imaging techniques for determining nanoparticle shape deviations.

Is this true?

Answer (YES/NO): YES